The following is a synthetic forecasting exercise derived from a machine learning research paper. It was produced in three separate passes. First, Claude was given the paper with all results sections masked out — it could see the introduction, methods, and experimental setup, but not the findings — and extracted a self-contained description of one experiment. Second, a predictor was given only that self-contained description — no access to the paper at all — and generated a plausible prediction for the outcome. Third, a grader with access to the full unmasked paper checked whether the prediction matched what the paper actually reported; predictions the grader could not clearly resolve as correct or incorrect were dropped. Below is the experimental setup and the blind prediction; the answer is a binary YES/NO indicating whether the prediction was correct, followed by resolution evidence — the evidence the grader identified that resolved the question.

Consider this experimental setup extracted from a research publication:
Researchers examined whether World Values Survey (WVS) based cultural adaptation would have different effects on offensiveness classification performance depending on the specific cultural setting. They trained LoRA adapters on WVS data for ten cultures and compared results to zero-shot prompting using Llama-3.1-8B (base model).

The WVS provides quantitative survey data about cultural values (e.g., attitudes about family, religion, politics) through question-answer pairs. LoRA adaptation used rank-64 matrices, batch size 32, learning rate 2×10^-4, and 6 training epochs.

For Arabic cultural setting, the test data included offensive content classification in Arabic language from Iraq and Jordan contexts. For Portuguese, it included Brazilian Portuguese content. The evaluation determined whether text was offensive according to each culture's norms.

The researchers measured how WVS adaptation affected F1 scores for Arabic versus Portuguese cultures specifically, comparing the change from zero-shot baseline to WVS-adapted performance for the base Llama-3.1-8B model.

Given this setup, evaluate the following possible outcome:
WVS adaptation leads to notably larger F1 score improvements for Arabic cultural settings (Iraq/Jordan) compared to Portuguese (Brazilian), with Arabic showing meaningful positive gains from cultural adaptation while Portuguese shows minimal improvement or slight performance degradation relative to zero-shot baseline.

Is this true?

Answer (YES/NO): YES